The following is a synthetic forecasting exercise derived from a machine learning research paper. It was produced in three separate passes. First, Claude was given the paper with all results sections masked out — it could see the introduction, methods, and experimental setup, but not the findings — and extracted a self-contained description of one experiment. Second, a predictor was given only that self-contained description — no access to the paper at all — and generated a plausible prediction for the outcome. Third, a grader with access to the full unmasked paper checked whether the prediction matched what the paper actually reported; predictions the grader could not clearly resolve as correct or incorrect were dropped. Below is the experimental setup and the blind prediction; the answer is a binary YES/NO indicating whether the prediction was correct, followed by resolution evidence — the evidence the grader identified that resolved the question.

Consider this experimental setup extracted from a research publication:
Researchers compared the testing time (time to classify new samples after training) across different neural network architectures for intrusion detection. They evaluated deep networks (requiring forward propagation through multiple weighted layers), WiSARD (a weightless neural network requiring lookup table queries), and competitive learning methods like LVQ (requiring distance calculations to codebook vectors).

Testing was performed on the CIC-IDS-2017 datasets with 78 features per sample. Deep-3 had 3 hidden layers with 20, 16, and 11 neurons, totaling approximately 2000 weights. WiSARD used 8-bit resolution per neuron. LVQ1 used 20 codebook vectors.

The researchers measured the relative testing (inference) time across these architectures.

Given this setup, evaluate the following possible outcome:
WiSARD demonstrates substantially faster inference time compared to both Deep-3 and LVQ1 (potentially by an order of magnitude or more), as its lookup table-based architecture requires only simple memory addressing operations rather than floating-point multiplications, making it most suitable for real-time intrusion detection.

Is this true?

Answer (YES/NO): NO